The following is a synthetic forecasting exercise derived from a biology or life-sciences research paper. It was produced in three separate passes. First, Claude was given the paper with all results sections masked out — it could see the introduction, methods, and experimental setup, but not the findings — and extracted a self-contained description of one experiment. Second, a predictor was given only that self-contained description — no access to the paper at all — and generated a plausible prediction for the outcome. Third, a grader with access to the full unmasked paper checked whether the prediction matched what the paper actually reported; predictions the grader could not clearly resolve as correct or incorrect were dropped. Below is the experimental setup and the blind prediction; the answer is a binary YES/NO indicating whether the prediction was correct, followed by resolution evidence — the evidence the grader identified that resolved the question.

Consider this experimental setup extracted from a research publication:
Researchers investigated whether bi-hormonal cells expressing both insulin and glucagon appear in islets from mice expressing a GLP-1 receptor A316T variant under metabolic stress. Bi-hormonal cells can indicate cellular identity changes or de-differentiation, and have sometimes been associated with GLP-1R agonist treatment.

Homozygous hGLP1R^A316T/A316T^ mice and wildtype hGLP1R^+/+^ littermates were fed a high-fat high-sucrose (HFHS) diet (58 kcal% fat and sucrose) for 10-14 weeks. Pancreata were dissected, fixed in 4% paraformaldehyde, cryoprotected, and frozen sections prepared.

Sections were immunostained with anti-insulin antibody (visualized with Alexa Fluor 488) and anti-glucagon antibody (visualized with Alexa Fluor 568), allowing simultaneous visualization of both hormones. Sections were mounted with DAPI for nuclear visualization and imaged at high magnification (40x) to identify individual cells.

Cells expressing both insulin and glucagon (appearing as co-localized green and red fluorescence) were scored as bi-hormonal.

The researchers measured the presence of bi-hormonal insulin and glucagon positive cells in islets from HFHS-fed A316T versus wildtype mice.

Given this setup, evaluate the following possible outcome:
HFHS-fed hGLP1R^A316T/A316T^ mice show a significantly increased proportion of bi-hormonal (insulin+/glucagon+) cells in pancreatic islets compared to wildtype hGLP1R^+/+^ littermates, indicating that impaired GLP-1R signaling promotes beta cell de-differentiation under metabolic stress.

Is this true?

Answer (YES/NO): NO